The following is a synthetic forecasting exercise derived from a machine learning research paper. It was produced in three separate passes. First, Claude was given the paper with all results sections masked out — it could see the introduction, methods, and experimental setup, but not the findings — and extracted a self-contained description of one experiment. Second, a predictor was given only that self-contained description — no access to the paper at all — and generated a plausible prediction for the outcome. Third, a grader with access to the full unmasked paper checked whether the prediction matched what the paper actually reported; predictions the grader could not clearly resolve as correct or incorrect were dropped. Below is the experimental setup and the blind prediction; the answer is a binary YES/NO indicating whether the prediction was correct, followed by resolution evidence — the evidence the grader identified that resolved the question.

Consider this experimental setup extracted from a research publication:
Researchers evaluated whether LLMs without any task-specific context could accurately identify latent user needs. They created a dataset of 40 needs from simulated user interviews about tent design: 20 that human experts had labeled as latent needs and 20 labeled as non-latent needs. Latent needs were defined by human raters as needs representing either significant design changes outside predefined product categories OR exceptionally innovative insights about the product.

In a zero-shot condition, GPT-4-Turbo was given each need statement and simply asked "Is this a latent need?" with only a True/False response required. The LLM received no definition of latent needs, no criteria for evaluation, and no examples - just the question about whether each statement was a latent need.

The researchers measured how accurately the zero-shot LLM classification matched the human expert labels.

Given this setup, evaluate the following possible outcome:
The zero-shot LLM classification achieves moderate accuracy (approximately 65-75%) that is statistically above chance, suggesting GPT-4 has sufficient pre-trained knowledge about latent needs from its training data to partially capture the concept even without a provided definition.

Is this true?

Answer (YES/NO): YES